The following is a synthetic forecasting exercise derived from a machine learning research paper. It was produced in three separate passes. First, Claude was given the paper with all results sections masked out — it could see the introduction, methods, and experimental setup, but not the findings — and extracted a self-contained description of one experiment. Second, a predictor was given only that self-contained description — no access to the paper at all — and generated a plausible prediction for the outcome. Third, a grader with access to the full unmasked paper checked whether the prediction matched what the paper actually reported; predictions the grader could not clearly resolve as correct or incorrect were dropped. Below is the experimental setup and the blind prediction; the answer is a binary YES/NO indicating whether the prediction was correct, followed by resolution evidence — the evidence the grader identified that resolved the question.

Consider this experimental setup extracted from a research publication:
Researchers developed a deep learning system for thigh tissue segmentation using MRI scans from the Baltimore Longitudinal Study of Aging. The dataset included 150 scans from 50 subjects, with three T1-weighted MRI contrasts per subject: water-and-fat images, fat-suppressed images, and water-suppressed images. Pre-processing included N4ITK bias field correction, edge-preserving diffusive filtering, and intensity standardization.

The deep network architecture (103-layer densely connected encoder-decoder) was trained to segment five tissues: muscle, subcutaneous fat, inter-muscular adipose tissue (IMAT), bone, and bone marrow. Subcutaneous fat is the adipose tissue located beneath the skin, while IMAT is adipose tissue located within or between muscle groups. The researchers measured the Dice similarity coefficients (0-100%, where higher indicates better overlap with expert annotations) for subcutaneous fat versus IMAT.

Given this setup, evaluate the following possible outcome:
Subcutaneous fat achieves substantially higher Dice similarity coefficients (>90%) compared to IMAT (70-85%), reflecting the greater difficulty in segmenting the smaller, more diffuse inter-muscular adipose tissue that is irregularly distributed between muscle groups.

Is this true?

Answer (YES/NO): YES